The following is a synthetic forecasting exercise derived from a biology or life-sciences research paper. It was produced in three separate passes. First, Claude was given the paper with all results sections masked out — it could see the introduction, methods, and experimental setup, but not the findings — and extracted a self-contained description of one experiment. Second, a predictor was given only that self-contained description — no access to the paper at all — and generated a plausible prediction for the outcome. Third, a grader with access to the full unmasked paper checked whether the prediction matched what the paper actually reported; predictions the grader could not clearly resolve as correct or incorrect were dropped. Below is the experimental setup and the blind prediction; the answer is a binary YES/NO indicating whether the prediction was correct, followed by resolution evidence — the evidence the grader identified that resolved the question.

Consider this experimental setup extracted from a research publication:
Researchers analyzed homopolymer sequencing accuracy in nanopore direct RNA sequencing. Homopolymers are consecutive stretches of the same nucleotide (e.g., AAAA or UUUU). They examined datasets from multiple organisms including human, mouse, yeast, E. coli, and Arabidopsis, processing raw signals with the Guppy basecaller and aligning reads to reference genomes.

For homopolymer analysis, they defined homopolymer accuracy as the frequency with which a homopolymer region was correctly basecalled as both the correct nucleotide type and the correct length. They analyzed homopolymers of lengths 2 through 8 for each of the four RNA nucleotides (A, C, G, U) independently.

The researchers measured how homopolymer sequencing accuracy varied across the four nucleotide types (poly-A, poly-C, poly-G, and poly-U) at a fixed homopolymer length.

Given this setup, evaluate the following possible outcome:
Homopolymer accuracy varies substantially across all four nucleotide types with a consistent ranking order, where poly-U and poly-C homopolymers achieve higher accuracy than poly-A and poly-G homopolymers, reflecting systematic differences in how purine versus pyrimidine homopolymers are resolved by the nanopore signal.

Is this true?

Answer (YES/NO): NO